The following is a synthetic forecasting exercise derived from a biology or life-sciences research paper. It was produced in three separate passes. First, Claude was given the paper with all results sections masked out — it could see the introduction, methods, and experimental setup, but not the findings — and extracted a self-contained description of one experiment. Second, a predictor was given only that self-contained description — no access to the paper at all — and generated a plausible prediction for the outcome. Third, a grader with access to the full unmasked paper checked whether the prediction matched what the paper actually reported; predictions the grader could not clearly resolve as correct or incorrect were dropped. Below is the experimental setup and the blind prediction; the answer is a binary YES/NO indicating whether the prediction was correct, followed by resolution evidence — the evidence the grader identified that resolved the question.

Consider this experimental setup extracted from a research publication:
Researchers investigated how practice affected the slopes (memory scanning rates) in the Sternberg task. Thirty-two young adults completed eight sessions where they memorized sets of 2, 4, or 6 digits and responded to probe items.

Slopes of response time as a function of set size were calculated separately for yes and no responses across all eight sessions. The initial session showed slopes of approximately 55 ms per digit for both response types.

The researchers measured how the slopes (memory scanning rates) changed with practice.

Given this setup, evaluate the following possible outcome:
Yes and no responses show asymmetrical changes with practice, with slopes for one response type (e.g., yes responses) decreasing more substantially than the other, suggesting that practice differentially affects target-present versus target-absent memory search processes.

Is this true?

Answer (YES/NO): YES